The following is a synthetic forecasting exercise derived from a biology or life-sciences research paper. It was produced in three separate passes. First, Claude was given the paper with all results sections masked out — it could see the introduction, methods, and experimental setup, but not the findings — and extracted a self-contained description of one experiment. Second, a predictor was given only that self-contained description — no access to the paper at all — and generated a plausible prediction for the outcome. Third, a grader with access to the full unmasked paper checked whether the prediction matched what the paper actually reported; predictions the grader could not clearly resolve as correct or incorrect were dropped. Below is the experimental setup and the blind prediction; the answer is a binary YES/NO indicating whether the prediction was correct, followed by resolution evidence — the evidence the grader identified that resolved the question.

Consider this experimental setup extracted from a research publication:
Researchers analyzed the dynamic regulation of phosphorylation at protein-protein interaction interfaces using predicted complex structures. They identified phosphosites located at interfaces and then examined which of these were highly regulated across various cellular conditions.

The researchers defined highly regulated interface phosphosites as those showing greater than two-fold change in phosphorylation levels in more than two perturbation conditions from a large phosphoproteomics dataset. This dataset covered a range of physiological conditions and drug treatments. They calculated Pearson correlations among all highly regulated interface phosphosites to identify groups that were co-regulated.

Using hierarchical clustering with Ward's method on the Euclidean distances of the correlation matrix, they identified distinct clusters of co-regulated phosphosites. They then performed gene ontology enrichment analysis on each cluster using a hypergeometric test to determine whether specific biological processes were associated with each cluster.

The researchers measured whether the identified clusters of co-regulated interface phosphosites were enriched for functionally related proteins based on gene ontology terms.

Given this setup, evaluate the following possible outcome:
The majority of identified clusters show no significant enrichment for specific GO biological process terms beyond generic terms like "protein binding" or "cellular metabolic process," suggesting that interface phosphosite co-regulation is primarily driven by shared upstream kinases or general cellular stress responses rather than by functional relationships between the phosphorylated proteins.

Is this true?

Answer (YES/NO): NO